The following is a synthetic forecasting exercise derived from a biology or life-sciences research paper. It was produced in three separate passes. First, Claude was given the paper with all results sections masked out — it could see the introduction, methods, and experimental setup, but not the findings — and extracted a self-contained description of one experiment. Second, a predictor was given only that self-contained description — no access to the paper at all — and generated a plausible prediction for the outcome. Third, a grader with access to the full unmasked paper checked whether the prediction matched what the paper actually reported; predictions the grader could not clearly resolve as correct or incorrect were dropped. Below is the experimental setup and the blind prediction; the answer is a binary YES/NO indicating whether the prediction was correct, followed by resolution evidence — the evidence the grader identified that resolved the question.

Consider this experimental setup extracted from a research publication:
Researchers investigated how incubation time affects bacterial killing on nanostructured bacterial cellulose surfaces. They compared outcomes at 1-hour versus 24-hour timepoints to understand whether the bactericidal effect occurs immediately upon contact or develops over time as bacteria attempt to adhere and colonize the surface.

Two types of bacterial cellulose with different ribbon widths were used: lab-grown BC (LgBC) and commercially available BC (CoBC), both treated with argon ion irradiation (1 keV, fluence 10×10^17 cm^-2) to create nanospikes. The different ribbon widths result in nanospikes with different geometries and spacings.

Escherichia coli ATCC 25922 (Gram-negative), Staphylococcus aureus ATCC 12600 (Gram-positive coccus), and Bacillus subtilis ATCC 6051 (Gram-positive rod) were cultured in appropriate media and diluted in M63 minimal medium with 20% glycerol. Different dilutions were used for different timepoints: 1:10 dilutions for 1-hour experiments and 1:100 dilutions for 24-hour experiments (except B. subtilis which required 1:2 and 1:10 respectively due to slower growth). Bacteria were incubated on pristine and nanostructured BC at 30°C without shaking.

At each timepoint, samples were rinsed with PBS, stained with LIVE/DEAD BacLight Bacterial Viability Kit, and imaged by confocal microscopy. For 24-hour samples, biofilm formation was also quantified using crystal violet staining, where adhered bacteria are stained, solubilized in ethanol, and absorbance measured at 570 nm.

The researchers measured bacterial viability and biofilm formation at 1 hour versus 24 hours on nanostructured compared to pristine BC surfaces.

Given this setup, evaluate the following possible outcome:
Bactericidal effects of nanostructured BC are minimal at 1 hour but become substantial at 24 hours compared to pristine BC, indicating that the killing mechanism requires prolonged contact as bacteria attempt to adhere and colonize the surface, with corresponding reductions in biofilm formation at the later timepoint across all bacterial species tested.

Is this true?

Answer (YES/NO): NO